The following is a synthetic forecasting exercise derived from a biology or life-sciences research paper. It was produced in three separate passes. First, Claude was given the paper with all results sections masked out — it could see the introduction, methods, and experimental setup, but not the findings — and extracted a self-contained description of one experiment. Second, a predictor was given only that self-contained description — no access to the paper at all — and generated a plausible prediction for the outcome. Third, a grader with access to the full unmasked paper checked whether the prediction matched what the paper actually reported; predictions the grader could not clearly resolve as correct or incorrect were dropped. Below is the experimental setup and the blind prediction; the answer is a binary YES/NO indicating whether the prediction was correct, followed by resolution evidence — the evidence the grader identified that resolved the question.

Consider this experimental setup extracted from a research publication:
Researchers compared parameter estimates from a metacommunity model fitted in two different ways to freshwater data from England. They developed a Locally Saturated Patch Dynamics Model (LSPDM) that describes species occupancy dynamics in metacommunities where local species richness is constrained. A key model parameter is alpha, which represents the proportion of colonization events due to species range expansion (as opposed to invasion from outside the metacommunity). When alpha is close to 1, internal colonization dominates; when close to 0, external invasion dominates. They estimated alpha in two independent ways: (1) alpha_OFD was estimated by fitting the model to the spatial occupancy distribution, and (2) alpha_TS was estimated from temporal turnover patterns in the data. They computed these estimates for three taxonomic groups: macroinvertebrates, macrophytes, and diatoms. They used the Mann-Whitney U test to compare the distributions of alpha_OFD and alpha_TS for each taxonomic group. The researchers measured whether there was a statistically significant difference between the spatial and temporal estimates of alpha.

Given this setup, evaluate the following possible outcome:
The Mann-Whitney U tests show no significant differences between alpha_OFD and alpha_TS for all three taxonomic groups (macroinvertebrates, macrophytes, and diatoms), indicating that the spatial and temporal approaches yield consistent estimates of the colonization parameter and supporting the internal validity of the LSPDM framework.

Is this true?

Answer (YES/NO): NO